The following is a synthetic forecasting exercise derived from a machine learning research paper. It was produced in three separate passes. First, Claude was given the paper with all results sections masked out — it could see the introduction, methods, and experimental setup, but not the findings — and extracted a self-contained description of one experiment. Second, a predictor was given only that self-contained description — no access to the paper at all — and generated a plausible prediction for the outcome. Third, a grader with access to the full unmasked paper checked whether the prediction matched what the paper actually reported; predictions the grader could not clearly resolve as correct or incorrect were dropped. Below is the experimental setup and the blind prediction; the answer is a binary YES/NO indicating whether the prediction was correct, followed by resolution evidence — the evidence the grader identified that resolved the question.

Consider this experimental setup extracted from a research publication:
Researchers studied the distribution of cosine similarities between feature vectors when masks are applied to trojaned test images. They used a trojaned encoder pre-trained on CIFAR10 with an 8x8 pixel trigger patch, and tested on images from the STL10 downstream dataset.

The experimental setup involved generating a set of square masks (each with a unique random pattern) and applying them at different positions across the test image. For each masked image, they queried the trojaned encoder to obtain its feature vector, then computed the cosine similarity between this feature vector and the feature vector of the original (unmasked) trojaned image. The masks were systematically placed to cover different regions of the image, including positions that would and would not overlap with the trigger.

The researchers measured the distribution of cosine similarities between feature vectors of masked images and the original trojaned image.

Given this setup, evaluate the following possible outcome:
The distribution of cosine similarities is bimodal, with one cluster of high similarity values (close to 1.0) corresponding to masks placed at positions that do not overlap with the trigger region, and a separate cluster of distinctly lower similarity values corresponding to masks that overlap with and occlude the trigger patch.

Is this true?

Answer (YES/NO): YES